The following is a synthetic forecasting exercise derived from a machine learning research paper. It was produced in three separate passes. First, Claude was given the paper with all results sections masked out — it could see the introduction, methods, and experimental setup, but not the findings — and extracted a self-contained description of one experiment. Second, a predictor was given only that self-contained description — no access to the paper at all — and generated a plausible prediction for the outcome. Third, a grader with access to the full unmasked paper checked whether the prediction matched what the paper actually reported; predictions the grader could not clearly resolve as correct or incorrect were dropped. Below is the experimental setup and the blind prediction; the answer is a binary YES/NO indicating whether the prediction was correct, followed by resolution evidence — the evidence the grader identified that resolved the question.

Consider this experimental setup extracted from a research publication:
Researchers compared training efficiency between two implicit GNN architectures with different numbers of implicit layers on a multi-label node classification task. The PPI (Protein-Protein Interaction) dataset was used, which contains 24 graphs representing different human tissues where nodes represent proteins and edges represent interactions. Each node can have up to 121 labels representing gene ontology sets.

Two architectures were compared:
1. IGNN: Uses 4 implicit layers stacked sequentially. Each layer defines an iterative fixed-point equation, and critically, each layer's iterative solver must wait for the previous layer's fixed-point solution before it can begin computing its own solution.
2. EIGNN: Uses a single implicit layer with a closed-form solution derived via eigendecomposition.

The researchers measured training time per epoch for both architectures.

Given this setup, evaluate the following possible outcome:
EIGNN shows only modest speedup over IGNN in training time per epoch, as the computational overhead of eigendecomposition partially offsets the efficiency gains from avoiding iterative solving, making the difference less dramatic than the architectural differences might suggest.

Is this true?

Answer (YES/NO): NO